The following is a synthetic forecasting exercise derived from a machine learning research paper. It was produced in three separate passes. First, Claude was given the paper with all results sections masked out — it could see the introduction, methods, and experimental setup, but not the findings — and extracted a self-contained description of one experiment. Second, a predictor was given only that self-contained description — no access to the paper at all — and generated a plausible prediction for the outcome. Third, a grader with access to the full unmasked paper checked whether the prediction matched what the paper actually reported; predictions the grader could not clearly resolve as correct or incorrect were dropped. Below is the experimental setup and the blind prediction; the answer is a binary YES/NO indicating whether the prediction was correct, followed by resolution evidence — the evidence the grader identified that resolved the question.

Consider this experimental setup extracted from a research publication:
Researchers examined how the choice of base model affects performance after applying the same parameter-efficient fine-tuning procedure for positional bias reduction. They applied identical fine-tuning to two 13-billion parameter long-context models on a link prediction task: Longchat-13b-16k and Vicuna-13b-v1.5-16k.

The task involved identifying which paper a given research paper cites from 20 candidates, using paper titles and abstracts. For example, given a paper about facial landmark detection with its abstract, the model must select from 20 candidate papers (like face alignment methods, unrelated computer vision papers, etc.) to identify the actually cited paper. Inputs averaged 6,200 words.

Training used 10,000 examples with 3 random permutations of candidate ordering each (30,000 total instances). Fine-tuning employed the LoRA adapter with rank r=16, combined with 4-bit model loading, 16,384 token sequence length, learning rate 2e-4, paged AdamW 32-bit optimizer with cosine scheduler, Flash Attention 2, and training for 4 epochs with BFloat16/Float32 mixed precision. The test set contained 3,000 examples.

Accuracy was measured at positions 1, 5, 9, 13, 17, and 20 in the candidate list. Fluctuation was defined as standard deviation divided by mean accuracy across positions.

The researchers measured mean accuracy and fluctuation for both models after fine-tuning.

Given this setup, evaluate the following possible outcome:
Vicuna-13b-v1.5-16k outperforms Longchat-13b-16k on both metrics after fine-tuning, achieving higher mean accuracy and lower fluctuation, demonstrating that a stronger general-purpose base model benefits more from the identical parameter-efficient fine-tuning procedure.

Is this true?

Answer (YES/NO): NO